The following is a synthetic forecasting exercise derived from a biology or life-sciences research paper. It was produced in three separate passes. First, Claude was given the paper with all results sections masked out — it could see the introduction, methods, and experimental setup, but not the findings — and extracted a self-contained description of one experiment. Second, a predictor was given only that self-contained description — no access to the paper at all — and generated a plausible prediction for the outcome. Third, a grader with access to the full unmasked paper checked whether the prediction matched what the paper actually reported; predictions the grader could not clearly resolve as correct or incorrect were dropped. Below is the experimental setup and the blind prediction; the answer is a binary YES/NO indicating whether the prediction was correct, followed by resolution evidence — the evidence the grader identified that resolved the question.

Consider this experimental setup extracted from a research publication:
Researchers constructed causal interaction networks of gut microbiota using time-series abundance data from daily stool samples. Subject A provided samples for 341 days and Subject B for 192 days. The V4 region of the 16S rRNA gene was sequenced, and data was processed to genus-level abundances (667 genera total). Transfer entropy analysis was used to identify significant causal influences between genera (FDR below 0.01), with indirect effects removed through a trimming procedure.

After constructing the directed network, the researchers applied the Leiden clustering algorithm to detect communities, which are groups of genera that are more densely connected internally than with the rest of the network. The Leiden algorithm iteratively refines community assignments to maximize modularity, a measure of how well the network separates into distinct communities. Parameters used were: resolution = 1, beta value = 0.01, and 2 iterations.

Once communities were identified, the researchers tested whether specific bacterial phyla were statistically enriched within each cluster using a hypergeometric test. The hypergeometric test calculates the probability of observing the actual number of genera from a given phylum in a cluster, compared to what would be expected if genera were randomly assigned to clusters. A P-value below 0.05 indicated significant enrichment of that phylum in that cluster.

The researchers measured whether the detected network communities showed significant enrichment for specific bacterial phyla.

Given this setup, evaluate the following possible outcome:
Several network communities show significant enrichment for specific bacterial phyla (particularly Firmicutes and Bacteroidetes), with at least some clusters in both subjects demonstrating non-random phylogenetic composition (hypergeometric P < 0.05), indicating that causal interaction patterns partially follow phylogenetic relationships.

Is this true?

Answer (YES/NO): NO